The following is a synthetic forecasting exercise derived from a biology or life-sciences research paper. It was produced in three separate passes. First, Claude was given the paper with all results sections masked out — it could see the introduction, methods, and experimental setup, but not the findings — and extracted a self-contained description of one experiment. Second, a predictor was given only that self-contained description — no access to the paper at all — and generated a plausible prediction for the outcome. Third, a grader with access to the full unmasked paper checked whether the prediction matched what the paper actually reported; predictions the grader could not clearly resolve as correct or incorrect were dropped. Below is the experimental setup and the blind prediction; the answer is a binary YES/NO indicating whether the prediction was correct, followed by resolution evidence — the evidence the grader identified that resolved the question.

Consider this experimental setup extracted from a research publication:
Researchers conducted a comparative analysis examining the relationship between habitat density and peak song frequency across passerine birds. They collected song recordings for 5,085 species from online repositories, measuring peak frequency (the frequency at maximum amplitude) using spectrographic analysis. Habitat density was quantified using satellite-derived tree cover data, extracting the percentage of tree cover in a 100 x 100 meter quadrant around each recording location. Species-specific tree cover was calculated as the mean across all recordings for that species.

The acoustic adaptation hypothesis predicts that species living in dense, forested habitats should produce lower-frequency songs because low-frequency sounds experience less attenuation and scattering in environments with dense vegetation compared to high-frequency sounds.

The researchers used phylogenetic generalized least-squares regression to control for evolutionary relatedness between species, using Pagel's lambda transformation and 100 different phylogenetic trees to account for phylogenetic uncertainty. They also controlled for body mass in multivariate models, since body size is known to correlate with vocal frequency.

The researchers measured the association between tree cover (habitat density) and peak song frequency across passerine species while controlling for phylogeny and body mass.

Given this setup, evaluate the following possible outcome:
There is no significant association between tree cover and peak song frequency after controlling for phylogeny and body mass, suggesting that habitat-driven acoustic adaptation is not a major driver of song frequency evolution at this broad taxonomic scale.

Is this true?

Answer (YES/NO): NO